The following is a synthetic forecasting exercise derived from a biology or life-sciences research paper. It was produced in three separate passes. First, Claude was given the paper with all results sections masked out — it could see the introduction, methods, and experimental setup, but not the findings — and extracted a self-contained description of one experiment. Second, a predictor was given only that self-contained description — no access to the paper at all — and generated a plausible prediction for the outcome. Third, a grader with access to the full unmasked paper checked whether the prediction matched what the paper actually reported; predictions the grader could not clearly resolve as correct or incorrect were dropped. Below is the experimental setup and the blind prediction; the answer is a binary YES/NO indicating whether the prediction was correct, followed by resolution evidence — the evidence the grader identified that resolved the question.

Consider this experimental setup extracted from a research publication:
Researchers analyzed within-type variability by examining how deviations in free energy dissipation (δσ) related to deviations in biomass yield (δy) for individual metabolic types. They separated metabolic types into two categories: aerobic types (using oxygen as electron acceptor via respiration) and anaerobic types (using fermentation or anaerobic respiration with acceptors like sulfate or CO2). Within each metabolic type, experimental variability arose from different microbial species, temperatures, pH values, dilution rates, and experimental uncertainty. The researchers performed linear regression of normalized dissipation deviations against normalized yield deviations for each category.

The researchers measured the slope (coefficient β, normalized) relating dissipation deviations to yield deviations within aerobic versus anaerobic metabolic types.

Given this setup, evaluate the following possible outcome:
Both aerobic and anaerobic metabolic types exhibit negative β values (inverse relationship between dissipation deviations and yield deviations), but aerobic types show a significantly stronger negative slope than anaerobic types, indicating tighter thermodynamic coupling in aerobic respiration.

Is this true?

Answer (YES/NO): YES